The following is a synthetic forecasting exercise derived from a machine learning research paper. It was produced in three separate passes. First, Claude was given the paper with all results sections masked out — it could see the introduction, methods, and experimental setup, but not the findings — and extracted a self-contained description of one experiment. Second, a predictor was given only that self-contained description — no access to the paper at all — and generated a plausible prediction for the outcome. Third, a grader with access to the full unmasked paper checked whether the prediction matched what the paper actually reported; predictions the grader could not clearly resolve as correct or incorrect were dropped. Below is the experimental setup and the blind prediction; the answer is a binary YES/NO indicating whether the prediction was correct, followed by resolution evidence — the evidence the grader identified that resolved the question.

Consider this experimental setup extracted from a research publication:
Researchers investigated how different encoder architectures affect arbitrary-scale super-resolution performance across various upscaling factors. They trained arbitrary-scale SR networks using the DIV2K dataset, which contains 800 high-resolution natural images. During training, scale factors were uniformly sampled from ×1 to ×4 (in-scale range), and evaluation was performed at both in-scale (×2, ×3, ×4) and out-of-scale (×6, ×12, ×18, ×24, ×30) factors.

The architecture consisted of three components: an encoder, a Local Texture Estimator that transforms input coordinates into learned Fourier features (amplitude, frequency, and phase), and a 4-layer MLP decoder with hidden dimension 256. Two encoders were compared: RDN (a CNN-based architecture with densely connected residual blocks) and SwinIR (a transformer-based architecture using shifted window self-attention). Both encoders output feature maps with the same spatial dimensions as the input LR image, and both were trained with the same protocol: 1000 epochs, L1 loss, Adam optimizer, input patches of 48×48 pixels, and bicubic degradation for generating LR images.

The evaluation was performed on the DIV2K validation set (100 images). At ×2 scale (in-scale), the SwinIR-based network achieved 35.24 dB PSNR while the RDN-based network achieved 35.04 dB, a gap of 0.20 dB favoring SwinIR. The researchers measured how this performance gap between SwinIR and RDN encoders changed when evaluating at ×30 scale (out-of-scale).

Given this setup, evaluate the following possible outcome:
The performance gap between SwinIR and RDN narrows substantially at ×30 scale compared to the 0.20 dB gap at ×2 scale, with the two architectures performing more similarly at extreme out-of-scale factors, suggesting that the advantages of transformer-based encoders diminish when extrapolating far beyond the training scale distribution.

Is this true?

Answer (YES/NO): YES